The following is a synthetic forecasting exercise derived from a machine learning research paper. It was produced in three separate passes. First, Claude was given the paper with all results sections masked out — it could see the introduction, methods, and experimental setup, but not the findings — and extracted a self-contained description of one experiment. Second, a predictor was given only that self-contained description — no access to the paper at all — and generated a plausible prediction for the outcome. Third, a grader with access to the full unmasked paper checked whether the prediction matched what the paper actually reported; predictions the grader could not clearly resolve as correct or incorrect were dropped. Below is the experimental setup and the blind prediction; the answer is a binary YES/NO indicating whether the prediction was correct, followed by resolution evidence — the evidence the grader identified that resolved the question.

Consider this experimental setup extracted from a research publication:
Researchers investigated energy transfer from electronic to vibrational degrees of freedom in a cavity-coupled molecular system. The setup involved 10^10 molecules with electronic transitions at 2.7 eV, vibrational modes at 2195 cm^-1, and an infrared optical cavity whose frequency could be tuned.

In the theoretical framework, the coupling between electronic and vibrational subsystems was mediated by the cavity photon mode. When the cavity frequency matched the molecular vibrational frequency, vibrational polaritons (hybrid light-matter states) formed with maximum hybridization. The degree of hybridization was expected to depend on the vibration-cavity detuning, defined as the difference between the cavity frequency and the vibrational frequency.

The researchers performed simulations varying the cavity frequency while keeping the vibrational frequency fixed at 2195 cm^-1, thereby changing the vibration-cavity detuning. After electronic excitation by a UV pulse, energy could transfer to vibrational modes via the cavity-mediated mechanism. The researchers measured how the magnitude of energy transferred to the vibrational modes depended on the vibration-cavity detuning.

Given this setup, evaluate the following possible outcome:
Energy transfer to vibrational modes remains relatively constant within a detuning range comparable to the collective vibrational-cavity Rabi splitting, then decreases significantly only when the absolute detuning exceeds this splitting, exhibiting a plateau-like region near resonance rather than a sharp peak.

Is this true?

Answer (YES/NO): NO